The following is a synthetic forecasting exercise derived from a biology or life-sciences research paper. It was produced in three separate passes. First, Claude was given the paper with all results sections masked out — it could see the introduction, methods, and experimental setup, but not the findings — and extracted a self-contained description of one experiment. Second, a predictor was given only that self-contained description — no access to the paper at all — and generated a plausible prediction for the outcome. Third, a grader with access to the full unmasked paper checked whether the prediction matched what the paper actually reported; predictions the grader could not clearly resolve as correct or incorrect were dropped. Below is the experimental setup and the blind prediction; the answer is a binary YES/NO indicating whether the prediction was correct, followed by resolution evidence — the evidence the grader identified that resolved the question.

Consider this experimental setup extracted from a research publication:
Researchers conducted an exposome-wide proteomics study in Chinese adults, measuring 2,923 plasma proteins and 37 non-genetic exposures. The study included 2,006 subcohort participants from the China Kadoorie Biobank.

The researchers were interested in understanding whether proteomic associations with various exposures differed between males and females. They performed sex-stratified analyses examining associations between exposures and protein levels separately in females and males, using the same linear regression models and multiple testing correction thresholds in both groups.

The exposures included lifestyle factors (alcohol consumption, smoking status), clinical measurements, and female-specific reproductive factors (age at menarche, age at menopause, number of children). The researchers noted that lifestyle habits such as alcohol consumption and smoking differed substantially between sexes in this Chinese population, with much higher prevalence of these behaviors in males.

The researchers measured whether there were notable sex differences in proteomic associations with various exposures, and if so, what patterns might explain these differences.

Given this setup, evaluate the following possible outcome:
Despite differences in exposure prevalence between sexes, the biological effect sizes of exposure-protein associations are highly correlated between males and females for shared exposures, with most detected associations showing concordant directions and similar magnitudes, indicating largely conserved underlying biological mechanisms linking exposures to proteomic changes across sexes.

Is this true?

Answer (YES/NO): NO